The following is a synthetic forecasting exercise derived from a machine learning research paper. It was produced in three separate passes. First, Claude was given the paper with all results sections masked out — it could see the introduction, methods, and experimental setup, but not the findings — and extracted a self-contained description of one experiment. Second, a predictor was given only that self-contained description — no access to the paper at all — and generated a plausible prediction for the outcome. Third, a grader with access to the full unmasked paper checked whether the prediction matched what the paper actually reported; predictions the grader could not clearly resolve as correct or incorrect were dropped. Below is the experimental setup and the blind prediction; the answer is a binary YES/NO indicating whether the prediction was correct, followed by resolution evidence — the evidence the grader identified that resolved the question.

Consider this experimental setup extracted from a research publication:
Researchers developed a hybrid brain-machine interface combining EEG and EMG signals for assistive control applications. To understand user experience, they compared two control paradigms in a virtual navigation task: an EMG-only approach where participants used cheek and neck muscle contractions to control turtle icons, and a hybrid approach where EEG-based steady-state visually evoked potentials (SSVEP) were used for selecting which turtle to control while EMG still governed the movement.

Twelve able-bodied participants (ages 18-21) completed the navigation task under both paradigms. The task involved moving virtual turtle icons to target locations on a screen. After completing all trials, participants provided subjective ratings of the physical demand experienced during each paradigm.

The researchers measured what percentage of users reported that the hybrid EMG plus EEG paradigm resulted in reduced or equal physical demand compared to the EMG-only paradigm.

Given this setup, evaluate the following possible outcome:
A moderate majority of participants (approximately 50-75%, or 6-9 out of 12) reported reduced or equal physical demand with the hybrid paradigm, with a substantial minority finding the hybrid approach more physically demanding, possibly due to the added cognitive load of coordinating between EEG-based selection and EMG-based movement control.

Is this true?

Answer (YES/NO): NO